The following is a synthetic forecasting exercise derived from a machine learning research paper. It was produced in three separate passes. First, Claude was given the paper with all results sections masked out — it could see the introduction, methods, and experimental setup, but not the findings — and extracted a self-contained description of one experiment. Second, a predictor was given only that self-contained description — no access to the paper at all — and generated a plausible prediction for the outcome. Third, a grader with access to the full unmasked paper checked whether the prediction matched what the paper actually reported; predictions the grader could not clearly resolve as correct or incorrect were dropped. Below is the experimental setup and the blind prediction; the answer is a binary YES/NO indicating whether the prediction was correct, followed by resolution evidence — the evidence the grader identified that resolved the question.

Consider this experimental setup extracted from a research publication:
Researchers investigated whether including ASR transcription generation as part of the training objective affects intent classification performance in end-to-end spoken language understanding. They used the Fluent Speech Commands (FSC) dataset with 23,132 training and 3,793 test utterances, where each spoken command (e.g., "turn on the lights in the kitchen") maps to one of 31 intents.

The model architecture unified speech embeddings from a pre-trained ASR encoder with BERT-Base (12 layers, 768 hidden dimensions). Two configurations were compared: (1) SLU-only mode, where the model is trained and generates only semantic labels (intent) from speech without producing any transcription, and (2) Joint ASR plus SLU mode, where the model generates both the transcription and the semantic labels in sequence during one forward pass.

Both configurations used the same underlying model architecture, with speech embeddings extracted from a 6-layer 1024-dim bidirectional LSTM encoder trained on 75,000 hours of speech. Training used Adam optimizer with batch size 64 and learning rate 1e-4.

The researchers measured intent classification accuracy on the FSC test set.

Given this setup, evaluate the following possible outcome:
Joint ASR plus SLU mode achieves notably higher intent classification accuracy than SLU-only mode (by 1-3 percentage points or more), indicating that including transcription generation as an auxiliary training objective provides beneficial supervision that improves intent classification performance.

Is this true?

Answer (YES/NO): YES